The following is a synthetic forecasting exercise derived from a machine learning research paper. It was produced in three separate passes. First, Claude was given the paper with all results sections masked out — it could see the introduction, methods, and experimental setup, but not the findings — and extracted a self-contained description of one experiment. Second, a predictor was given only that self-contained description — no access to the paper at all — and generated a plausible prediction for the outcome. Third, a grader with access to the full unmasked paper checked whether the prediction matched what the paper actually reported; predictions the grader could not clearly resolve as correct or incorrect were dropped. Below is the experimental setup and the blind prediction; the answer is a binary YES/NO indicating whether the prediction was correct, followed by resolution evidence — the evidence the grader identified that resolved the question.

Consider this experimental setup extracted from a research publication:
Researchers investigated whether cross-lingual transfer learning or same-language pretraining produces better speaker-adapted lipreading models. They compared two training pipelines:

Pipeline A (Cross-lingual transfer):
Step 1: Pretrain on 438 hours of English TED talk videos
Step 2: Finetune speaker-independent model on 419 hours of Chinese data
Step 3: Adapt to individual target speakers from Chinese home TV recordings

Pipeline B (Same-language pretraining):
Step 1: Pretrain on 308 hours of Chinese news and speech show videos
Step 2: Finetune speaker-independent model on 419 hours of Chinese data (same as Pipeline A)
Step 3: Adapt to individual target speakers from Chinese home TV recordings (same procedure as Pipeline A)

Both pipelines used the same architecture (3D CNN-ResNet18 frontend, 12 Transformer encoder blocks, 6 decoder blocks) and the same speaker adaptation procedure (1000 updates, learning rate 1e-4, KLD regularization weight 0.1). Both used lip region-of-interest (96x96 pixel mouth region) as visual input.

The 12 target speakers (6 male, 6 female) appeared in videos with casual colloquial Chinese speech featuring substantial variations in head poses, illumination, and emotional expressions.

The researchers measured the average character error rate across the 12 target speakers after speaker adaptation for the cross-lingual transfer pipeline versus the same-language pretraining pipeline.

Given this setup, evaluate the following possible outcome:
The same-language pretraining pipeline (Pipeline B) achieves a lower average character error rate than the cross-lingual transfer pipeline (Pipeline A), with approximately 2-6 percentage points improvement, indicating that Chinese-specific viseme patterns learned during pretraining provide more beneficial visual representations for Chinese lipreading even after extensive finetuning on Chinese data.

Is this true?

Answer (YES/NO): YES